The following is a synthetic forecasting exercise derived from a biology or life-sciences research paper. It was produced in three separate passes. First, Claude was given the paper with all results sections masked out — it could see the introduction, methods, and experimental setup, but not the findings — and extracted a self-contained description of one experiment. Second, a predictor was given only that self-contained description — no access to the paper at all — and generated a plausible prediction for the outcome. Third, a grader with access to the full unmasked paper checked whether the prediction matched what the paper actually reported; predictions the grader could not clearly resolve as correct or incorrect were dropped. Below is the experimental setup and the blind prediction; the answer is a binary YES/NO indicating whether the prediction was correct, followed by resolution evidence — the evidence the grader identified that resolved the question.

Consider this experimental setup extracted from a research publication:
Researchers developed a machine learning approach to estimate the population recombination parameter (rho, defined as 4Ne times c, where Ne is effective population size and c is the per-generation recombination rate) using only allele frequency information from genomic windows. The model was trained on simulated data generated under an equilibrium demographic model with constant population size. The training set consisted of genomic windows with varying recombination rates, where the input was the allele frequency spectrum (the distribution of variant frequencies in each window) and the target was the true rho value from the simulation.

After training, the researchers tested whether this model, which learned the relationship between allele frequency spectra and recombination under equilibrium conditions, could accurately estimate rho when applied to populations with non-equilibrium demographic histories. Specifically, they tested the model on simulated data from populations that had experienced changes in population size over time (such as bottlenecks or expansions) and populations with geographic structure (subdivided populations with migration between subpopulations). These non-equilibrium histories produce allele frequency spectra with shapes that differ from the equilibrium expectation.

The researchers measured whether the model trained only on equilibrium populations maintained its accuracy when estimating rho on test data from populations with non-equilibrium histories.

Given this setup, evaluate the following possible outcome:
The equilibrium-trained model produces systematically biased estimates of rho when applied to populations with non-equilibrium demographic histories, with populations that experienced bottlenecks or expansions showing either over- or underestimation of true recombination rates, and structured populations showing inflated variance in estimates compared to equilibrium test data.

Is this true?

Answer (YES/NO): NO